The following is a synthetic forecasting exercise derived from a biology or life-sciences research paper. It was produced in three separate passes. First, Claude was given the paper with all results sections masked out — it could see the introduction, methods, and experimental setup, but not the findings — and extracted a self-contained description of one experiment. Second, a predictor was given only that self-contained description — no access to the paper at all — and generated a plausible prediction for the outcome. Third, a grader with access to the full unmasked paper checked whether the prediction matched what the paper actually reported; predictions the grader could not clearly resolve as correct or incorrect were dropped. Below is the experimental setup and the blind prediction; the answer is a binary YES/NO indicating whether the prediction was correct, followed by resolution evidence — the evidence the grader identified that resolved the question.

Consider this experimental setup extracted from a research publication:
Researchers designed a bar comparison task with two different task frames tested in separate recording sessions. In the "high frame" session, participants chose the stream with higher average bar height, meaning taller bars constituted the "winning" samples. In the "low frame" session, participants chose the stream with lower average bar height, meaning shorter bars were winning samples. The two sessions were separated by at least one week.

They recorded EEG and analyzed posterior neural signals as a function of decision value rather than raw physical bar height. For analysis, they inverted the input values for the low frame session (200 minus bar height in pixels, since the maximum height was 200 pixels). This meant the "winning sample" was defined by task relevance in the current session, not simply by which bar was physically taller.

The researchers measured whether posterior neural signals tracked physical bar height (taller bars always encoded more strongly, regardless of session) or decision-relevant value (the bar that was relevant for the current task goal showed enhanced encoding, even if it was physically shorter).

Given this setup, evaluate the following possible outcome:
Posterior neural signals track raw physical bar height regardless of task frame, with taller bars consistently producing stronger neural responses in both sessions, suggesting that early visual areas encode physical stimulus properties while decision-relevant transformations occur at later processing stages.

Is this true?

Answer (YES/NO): NO